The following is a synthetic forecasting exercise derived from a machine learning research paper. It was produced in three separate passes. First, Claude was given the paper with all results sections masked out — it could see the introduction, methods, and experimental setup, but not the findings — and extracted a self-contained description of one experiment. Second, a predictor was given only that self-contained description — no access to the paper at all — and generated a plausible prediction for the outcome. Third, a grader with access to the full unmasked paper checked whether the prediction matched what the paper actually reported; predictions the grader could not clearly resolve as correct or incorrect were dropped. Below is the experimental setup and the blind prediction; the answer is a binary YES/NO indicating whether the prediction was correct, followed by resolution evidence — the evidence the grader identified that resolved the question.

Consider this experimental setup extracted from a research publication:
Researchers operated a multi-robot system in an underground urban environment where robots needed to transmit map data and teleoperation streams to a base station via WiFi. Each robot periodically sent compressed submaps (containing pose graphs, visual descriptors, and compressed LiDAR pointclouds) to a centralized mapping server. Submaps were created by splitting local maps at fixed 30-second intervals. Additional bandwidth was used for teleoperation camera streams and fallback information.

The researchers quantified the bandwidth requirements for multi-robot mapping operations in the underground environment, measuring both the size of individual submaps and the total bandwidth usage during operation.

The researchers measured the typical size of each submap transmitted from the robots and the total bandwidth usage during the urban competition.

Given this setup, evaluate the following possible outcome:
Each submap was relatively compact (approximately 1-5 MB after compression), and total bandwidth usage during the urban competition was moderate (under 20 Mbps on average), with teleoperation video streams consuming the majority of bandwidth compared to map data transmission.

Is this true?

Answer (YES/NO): NO